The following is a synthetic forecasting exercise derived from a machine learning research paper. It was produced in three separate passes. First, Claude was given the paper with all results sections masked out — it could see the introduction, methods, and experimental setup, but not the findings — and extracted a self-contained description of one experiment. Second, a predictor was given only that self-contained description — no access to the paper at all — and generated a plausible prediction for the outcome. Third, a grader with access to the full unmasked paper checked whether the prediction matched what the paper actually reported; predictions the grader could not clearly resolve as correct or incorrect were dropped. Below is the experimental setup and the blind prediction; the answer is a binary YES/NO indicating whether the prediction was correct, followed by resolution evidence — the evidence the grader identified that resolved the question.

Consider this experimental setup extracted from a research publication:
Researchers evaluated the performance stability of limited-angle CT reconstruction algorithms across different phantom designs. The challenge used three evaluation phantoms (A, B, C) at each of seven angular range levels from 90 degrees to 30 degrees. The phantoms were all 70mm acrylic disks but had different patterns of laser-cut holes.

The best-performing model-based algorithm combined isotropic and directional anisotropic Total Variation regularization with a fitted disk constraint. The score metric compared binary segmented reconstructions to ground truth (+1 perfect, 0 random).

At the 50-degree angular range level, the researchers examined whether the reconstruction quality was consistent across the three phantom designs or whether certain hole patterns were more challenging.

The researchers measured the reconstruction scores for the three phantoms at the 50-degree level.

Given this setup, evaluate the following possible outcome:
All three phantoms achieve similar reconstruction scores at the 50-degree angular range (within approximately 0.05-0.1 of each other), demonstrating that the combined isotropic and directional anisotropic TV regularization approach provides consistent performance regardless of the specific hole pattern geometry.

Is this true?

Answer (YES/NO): NO